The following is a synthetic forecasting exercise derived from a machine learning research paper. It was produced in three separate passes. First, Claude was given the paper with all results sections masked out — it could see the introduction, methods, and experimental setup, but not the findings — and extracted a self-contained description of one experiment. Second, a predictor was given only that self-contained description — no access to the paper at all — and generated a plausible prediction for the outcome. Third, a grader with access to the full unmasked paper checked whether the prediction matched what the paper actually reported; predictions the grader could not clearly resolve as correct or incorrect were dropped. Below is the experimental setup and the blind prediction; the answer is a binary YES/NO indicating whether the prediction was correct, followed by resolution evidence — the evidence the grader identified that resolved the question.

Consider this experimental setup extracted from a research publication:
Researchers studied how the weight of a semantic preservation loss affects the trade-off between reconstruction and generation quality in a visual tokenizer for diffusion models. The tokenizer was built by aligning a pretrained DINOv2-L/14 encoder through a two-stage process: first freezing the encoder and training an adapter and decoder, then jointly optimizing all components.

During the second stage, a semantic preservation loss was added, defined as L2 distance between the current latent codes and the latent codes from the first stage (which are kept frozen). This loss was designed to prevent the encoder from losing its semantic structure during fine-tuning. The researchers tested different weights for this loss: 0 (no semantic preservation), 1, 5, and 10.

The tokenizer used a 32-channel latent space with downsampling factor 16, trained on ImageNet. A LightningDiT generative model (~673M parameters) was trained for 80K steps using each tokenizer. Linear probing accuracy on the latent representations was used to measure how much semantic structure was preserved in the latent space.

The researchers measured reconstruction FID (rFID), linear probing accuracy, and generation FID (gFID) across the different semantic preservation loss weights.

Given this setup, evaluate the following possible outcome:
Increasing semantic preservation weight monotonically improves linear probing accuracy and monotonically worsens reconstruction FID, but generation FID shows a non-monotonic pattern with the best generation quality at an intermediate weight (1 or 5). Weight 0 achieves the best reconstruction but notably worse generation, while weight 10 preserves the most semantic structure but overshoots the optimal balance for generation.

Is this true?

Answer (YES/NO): YES